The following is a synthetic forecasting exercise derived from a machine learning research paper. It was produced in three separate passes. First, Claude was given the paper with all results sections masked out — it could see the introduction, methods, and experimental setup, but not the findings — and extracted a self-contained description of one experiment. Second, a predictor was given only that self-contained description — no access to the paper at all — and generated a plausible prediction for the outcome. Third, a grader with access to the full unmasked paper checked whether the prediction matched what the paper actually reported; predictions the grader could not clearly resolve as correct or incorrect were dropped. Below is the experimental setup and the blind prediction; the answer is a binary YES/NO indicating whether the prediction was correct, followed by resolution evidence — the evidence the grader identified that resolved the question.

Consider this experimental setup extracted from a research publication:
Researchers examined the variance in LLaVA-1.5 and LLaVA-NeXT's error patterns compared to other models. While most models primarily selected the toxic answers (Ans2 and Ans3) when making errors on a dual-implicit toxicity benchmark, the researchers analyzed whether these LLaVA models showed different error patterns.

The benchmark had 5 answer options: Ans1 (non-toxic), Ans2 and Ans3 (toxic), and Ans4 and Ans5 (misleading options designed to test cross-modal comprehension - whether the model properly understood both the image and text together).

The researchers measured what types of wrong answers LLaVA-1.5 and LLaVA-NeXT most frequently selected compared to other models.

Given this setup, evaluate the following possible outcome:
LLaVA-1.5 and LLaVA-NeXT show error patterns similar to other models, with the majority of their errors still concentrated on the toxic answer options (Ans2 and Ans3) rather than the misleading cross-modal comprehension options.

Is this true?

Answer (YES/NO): NO